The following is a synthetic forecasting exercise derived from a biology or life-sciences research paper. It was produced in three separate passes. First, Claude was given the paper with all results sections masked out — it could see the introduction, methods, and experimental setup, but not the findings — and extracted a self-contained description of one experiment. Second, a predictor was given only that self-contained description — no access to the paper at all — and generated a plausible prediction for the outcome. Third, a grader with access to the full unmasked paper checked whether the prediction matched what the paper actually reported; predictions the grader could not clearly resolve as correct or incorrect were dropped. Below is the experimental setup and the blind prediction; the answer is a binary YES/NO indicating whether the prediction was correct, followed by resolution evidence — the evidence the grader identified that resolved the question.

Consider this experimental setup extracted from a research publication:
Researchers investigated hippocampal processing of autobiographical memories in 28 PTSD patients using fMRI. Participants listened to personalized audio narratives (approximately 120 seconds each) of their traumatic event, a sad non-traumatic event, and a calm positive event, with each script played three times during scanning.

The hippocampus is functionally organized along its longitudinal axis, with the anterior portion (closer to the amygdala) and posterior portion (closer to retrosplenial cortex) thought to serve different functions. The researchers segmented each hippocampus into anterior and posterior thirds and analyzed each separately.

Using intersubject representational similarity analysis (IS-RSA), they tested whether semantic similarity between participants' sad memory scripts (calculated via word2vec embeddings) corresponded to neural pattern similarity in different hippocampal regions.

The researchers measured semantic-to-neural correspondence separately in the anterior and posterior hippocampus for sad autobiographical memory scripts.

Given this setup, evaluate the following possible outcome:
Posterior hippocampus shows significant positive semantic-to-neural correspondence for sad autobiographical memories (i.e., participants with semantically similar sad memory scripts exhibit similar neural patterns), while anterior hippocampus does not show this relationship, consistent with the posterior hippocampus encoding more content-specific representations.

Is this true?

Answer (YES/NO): YES